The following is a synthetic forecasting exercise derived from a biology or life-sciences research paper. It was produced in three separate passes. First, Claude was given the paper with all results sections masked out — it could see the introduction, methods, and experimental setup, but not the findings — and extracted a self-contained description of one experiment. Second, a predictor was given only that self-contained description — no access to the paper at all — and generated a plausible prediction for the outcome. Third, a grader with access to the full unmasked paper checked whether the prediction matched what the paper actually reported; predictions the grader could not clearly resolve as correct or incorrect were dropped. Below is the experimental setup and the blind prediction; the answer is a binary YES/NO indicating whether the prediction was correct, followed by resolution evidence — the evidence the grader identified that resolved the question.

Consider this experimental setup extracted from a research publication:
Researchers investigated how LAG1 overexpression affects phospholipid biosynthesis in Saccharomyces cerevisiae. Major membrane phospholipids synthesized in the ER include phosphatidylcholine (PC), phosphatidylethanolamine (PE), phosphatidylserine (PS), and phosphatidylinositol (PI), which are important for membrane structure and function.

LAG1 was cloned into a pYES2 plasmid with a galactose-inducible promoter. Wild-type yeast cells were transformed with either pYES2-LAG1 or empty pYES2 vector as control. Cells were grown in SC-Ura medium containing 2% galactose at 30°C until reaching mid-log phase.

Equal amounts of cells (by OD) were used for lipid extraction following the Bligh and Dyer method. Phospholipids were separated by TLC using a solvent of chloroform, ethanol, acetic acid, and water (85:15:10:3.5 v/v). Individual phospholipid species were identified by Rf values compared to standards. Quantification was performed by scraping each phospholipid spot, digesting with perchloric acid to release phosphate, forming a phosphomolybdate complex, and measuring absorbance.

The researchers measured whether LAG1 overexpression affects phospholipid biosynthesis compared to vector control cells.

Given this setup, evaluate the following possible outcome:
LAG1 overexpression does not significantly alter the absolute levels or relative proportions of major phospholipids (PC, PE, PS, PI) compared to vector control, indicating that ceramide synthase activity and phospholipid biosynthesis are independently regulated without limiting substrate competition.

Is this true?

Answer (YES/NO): NO